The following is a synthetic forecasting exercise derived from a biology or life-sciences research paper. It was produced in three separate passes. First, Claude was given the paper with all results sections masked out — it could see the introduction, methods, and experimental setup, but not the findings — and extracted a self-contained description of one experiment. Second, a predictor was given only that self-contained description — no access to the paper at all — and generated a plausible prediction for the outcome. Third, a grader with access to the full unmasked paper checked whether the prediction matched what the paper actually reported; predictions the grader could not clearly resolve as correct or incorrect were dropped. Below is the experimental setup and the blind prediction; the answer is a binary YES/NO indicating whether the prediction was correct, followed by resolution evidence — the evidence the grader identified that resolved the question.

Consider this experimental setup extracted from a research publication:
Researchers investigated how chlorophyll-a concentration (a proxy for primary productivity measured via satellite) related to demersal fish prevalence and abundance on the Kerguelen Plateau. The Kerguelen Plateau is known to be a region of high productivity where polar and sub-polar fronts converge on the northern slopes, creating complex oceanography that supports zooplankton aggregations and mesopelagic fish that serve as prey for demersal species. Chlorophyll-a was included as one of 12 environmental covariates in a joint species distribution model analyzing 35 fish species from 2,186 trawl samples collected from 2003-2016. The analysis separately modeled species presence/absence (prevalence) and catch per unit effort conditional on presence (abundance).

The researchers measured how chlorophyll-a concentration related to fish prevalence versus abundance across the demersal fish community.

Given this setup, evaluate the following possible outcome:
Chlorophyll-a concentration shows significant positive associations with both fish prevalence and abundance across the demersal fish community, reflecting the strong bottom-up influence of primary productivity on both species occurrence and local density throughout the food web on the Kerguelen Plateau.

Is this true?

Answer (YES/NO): NO